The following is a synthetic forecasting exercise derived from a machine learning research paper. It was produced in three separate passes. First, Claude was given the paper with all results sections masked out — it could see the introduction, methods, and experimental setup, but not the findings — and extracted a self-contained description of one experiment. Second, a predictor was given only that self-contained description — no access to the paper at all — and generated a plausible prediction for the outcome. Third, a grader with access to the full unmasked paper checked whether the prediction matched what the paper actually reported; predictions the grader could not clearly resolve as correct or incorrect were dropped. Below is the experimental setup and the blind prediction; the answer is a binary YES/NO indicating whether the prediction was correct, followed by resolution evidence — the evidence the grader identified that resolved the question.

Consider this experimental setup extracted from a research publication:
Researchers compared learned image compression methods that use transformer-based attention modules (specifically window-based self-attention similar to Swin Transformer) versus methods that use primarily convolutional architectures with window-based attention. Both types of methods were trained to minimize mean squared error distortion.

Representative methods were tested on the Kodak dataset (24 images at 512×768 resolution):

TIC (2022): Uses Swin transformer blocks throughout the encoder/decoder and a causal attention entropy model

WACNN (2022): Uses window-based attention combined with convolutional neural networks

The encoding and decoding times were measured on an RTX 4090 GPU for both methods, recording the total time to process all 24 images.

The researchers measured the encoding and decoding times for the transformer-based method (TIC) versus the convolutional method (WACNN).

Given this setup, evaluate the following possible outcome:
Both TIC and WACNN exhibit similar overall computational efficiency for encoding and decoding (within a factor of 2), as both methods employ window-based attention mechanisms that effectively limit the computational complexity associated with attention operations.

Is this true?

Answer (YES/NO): NO